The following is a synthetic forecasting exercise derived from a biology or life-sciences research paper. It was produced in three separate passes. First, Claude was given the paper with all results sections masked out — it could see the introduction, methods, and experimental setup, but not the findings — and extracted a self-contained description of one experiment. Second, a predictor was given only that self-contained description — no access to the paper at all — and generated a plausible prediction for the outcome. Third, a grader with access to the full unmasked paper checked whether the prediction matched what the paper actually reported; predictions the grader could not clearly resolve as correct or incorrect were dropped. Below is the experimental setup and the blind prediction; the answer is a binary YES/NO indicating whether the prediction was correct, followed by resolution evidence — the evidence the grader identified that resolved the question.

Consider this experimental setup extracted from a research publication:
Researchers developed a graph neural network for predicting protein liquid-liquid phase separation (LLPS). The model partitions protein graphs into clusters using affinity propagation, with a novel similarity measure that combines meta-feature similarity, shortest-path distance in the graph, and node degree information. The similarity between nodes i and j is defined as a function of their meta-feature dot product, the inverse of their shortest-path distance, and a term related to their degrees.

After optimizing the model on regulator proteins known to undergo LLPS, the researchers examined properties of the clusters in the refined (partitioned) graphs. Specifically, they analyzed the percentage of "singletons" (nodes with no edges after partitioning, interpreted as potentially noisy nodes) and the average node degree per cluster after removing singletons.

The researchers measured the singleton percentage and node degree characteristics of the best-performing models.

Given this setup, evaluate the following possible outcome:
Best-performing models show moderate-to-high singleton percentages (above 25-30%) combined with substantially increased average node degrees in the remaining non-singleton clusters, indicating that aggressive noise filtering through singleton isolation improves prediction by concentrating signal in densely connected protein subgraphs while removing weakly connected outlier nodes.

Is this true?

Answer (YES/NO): NO